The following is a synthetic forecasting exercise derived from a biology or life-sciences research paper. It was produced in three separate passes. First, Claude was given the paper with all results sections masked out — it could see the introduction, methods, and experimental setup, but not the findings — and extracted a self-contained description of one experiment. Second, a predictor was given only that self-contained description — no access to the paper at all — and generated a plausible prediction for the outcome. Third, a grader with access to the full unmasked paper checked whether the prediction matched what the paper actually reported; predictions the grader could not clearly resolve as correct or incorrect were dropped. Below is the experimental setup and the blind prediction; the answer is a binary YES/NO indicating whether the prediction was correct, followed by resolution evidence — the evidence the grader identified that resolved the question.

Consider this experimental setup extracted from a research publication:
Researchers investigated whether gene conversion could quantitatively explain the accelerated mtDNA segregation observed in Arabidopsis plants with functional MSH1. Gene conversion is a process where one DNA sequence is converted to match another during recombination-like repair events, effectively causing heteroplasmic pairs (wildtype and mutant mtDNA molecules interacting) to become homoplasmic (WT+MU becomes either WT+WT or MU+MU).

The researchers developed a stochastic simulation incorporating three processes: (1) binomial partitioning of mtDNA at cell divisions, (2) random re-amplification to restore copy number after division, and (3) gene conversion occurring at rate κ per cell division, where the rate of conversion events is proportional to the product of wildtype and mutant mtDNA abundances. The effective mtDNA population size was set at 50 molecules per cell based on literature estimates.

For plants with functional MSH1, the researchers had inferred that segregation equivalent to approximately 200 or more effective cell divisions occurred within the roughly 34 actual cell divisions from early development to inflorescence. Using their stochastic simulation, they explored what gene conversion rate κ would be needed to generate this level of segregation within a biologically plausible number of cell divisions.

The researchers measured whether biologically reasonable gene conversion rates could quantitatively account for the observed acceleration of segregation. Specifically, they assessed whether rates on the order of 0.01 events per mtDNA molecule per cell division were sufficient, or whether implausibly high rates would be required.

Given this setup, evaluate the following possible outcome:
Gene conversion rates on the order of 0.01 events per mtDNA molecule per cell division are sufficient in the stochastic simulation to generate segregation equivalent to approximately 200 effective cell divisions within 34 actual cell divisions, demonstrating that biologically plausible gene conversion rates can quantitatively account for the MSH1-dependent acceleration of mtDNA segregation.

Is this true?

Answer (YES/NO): NO